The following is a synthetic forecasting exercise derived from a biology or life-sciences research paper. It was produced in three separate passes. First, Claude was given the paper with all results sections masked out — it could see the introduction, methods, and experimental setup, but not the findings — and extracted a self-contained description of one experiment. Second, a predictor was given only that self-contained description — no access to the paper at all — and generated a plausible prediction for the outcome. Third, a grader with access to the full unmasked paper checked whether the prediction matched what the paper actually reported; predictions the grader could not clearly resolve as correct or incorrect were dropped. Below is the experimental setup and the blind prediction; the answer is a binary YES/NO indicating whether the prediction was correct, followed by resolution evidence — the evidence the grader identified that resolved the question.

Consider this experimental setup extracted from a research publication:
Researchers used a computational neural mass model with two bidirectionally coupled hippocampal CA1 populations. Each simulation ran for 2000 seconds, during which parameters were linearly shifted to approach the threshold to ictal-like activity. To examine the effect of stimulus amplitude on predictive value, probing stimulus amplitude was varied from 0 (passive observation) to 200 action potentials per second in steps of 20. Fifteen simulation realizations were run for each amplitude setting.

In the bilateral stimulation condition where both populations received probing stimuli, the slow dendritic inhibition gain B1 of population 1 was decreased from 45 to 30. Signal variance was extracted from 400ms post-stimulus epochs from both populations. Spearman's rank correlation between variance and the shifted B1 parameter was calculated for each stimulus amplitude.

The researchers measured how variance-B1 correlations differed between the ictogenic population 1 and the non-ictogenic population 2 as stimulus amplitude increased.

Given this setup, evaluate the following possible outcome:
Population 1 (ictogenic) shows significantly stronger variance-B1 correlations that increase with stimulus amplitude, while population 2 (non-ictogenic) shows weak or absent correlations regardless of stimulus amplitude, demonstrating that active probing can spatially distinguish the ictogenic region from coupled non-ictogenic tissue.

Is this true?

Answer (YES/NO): YES